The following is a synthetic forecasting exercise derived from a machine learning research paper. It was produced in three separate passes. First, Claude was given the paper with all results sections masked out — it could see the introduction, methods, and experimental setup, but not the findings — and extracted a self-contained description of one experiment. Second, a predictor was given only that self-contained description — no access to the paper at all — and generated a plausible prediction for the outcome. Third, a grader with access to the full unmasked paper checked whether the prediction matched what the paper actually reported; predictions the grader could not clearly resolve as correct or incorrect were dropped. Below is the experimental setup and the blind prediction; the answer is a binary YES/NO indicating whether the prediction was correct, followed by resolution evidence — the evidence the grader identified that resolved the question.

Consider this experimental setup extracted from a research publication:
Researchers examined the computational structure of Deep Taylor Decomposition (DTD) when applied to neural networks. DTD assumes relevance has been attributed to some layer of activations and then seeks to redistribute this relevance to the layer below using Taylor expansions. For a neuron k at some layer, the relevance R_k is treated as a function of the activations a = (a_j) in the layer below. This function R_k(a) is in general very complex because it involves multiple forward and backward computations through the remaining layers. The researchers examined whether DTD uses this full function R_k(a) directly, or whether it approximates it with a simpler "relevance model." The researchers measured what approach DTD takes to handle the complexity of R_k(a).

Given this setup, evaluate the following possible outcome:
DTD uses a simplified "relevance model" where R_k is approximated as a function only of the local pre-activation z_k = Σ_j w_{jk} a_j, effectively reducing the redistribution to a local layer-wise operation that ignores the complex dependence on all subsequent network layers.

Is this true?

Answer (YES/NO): YES